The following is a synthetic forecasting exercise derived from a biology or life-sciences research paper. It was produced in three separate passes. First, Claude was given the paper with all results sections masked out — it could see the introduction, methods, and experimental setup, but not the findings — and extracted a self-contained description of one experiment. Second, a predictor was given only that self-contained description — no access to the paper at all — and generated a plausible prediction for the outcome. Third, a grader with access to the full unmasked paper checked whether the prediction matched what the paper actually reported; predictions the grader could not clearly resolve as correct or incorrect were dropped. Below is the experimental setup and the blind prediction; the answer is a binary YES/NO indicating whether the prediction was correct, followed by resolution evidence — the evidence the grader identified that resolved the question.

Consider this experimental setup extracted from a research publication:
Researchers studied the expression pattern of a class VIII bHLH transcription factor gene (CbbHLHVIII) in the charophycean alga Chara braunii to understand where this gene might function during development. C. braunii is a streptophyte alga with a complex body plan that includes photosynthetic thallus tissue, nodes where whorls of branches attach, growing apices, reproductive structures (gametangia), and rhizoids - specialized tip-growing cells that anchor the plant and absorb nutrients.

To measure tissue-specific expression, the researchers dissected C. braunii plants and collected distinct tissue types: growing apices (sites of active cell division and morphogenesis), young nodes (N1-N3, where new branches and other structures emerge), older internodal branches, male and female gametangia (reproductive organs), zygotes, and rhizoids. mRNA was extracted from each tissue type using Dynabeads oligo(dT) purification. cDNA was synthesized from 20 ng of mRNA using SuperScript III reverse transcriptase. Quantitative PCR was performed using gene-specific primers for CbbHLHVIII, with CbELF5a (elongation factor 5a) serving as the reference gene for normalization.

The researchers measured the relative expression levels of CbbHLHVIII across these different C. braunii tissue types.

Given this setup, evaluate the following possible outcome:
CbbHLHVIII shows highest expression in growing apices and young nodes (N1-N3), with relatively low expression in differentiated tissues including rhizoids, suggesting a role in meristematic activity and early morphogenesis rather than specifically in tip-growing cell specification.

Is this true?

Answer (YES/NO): NO